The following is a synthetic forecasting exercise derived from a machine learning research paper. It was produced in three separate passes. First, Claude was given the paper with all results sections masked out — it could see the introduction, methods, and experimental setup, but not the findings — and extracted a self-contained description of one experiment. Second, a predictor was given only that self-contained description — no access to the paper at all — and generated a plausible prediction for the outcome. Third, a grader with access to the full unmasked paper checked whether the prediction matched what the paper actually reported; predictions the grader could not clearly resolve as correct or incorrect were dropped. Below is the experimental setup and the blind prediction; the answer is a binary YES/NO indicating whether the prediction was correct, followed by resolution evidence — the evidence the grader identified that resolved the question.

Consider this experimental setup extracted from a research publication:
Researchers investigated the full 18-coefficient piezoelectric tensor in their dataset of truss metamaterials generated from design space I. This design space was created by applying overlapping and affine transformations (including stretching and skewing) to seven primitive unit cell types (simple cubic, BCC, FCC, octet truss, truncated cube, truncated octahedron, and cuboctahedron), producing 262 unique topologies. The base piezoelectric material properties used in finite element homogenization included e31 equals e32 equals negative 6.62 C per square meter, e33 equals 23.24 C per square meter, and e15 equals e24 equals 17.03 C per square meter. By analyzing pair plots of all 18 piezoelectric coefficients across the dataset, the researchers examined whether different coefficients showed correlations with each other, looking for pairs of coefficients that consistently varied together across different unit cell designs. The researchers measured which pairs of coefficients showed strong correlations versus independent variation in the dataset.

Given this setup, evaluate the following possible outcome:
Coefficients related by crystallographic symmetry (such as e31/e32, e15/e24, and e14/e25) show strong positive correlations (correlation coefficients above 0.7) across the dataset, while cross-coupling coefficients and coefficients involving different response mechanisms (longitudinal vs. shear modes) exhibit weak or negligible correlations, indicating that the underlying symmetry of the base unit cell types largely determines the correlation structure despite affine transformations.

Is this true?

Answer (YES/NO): NO